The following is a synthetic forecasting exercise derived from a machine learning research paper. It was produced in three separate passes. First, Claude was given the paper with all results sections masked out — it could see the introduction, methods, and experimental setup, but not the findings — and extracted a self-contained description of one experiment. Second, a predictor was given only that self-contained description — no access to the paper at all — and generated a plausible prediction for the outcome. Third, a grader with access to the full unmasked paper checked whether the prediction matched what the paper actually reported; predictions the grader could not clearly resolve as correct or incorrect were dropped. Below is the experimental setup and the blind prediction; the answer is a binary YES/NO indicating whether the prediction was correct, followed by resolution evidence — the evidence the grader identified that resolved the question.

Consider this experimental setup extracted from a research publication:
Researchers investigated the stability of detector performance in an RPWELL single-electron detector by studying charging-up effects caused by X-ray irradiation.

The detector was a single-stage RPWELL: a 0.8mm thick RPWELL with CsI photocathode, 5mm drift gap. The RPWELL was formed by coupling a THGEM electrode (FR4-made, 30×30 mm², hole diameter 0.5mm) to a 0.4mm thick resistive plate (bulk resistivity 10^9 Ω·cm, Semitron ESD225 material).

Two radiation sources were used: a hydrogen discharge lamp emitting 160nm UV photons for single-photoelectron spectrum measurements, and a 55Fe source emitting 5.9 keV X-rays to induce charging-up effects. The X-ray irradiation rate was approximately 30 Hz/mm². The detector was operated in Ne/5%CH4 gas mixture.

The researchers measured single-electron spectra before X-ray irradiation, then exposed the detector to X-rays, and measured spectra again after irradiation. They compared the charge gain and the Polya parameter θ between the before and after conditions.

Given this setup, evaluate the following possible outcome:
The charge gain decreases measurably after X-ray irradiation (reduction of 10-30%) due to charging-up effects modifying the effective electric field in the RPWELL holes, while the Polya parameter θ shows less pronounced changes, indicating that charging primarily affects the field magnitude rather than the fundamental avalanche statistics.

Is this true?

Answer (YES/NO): YES